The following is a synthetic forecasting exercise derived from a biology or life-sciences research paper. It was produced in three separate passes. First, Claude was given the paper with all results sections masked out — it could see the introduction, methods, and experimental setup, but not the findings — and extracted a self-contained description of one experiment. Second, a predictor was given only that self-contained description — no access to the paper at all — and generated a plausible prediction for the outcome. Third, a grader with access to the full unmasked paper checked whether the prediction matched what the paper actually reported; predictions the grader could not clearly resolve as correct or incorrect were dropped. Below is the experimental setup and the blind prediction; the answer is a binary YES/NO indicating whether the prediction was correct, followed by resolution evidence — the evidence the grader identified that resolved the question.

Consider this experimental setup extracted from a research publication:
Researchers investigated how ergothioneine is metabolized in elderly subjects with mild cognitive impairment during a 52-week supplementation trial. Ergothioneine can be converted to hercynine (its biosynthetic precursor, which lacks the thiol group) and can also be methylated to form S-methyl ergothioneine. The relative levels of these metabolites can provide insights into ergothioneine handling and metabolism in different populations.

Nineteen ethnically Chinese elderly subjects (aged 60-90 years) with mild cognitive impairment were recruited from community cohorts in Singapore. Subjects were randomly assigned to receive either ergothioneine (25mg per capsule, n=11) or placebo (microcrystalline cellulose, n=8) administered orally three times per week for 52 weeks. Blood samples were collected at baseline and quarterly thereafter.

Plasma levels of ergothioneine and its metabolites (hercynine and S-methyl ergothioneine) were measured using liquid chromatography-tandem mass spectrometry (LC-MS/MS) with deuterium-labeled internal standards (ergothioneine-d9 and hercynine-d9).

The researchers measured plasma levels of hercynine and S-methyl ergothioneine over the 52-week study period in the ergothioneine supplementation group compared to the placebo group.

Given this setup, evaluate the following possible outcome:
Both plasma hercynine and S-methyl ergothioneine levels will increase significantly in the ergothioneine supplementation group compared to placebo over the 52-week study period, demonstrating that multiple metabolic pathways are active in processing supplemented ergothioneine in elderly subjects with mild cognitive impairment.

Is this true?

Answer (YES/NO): YES